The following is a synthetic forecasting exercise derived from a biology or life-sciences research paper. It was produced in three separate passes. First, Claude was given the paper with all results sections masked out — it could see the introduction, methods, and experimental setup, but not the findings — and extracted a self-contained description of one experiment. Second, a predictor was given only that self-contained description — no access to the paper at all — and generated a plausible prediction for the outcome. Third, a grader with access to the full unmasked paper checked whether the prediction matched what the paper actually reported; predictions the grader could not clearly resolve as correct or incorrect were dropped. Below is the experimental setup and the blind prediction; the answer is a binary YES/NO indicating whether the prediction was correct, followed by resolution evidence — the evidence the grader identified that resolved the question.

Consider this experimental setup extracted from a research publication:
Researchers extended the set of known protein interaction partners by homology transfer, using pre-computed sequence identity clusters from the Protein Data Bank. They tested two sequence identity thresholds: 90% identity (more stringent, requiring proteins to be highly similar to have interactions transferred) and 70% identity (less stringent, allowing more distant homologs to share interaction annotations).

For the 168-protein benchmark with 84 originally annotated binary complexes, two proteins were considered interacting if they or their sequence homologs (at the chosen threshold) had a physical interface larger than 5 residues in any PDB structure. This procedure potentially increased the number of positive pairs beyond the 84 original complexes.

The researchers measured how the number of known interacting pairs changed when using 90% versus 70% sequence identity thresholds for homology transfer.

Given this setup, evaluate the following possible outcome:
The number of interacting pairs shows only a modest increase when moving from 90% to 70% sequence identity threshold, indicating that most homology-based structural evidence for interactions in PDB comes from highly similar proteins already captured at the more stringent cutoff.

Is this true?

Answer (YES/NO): NO